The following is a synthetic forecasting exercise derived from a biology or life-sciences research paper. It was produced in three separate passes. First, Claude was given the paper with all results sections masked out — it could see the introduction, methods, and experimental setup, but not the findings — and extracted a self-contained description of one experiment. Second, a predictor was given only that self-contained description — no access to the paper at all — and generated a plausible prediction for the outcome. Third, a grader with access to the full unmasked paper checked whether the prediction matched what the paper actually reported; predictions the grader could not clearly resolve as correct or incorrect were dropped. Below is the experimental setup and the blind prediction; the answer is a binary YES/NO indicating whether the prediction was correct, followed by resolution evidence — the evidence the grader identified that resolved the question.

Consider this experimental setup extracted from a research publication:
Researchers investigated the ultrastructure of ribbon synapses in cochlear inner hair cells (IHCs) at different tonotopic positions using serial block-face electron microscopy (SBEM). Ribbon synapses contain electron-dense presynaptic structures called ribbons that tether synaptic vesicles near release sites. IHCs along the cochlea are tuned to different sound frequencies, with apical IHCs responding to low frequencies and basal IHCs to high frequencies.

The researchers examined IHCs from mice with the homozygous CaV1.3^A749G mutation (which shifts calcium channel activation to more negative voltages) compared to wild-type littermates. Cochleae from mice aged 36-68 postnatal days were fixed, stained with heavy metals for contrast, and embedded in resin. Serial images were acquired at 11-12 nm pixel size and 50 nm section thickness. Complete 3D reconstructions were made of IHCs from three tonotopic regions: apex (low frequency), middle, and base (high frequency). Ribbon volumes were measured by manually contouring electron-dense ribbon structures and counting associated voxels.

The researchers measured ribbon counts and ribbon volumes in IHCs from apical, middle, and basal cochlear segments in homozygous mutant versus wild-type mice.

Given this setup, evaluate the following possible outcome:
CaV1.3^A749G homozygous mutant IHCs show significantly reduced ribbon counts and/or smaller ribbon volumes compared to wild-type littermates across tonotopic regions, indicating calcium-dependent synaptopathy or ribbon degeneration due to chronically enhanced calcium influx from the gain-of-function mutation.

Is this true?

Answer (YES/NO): NO